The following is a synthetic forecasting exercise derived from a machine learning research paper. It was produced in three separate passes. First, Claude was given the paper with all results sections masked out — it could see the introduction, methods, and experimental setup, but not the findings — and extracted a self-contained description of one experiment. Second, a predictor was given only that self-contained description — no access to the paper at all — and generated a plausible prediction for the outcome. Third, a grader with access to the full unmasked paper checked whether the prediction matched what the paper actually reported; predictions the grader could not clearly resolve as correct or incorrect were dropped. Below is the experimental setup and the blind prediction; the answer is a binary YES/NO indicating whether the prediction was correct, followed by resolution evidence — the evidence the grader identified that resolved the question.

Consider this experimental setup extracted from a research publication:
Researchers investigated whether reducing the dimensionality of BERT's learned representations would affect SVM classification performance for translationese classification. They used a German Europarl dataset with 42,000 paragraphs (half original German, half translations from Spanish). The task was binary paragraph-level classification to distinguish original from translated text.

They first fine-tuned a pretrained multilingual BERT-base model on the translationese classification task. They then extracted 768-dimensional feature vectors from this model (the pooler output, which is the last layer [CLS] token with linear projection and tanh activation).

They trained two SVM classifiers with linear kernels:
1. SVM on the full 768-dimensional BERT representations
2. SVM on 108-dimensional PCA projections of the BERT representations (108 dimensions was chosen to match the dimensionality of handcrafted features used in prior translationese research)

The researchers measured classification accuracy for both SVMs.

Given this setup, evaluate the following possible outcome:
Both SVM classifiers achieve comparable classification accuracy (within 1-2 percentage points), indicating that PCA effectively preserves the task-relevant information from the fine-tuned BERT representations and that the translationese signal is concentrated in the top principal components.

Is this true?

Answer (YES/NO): YES